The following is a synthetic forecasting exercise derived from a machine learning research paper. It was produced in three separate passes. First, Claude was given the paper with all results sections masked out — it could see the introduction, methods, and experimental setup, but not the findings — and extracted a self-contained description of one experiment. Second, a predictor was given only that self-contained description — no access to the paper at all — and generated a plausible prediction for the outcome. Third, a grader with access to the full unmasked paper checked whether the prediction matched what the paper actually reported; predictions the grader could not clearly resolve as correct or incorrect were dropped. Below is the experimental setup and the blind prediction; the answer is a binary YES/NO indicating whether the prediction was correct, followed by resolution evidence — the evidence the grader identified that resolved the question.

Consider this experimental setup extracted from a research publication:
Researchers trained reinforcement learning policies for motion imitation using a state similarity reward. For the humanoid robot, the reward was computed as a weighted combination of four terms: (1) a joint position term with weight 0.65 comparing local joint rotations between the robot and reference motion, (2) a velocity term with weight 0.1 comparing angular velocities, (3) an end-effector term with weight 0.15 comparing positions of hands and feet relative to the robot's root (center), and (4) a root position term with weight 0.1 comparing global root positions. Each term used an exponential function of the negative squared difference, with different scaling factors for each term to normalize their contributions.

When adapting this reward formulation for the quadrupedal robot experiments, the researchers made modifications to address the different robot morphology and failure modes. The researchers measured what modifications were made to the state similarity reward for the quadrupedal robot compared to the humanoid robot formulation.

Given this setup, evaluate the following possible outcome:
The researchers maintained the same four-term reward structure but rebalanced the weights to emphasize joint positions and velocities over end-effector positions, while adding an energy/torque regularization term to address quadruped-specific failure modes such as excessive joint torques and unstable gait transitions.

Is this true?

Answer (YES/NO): NO